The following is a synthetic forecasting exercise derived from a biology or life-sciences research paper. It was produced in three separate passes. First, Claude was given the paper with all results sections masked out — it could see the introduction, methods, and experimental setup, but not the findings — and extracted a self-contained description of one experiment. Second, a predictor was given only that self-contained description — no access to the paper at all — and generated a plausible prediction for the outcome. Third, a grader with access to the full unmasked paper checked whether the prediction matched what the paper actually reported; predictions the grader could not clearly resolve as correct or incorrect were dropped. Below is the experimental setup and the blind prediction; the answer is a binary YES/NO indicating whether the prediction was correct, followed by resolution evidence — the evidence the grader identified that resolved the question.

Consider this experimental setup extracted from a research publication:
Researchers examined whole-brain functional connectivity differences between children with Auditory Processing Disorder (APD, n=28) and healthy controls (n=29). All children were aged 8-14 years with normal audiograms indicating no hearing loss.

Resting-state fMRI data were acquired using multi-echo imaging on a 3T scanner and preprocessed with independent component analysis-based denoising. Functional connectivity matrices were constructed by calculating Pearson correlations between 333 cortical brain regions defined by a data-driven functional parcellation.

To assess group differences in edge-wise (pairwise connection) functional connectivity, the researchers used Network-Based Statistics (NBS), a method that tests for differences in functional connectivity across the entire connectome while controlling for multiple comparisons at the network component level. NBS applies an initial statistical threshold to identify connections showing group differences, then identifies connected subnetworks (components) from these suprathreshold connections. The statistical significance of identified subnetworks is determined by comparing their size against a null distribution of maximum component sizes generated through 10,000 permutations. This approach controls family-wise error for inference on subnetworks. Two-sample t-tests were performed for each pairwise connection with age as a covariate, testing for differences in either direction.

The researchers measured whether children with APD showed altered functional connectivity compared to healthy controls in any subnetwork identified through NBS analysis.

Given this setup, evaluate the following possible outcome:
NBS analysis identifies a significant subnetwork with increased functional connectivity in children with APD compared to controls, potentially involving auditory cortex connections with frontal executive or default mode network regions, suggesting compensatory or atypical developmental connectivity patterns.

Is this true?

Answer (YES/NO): NO